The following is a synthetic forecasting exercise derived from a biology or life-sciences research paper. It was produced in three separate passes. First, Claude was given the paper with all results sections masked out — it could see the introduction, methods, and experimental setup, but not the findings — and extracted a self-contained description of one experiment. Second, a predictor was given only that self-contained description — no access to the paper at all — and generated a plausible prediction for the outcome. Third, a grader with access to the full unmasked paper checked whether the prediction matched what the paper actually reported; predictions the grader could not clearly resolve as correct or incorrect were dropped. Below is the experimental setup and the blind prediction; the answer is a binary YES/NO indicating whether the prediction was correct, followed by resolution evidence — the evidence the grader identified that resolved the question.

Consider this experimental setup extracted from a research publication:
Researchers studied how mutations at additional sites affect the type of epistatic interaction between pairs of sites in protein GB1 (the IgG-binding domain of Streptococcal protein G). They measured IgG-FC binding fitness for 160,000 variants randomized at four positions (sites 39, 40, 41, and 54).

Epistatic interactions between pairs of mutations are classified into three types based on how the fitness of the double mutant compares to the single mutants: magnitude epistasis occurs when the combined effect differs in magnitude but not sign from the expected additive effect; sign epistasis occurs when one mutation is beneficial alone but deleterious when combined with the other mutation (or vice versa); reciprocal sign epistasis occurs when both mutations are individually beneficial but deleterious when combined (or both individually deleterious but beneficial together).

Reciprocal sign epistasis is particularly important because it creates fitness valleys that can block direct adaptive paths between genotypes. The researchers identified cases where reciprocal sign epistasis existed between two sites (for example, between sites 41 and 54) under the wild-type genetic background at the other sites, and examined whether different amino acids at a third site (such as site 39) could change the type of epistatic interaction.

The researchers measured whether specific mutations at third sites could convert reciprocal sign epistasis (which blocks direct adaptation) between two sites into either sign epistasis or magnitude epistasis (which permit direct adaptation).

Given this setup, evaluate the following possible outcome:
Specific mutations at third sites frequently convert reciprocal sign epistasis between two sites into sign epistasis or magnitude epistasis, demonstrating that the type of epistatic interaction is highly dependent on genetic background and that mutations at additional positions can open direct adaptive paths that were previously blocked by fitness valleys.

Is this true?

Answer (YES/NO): YES